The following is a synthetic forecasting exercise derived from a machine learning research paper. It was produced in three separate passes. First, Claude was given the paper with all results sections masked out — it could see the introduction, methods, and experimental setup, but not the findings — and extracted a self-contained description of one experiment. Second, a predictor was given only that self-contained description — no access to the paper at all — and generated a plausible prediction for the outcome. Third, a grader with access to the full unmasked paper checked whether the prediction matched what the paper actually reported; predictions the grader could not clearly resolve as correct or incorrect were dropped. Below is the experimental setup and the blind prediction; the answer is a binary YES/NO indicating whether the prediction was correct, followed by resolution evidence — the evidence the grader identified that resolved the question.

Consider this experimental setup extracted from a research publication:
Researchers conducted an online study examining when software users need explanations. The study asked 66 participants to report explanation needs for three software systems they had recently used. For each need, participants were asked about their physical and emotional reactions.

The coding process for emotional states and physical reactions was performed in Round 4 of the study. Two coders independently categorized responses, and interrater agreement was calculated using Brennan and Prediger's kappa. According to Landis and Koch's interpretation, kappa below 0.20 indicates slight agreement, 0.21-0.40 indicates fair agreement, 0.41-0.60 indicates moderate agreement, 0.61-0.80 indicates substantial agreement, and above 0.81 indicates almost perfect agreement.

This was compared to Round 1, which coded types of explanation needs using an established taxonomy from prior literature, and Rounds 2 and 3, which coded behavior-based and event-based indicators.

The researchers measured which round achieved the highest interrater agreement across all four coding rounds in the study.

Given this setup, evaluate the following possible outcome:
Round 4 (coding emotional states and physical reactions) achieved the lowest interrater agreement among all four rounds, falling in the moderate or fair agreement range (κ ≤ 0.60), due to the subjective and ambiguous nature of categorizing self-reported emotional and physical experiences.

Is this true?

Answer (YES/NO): NO